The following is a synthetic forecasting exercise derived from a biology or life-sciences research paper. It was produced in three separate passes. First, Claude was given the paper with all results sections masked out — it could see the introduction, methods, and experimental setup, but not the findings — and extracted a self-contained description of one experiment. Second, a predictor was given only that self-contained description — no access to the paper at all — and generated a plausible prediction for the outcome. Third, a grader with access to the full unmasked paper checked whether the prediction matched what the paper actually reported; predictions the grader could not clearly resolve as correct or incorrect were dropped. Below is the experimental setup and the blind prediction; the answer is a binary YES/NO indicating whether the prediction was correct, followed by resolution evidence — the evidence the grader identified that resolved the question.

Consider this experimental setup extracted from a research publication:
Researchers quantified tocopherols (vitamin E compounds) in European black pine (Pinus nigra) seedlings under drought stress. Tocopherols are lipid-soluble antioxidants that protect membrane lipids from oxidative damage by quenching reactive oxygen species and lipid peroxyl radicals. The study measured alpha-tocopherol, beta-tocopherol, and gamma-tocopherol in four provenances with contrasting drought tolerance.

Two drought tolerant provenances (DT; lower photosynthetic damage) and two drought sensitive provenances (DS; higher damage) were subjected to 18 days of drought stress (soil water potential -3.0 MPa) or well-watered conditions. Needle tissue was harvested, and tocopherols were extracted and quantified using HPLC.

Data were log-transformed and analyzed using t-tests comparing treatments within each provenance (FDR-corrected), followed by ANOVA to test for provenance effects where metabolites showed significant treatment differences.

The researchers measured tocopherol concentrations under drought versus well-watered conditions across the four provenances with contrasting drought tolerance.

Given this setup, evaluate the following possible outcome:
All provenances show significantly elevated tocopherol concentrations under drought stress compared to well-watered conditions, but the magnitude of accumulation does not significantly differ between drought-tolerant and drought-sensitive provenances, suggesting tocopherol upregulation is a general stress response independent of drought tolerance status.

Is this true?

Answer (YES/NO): NO